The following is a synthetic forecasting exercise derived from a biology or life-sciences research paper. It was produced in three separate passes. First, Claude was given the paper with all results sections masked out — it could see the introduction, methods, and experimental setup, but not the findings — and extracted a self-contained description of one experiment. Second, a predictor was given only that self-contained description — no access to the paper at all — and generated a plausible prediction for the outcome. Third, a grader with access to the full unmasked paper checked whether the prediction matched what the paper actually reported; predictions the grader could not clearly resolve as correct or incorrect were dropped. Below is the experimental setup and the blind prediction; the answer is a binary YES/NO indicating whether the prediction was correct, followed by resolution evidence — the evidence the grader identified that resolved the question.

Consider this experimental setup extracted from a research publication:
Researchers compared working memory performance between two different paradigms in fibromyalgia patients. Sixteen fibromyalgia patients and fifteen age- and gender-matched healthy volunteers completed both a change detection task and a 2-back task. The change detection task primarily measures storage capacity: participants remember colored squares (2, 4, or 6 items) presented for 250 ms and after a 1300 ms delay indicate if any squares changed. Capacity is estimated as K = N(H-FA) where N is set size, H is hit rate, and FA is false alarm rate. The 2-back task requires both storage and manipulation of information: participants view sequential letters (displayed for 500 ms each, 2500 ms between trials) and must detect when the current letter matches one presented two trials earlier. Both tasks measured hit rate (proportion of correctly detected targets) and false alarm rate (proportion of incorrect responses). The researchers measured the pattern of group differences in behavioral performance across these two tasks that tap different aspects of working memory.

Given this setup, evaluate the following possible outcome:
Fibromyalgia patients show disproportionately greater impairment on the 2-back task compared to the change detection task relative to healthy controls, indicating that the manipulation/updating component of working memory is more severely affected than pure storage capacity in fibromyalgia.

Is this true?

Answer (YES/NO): NO